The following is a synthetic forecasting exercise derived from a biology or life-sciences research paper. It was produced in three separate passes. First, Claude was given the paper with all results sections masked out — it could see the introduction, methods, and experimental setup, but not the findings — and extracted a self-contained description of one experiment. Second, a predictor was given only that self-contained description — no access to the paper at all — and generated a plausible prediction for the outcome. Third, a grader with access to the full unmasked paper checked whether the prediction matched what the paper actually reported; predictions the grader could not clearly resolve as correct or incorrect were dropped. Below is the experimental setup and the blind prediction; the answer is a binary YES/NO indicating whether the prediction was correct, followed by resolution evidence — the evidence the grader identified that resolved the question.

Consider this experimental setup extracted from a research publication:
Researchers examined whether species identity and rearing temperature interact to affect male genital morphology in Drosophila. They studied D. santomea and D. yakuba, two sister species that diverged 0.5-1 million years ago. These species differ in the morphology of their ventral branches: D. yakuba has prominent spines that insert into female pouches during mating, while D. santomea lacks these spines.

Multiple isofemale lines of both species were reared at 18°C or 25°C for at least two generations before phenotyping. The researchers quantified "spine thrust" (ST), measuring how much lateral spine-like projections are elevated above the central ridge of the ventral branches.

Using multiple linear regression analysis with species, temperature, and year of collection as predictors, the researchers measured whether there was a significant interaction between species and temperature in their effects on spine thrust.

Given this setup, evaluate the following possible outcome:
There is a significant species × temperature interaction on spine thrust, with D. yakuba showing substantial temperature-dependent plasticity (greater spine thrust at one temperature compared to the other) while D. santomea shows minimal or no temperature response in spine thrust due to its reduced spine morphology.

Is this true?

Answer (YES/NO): NO